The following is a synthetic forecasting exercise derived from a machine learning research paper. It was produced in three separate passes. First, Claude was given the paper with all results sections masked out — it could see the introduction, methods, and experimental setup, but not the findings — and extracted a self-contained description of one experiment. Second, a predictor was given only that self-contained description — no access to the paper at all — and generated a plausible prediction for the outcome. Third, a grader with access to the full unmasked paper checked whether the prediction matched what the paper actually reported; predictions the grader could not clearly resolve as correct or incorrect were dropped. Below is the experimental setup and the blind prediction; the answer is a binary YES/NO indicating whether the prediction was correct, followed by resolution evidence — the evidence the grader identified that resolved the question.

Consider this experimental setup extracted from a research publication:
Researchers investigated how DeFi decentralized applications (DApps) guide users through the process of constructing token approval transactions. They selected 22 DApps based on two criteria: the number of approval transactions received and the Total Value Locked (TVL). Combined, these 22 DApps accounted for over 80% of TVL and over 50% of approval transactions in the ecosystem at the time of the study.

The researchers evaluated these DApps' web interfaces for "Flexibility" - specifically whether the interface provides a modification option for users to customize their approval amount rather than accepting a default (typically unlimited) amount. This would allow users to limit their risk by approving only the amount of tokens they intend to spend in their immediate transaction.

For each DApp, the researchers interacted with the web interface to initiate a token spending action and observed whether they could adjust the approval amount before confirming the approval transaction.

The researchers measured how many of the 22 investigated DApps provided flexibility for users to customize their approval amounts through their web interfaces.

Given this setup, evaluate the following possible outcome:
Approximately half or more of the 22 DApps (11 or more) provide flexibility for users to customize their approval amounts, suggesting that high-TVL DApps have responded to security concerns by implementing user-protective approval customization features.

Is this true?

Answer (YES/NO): NO